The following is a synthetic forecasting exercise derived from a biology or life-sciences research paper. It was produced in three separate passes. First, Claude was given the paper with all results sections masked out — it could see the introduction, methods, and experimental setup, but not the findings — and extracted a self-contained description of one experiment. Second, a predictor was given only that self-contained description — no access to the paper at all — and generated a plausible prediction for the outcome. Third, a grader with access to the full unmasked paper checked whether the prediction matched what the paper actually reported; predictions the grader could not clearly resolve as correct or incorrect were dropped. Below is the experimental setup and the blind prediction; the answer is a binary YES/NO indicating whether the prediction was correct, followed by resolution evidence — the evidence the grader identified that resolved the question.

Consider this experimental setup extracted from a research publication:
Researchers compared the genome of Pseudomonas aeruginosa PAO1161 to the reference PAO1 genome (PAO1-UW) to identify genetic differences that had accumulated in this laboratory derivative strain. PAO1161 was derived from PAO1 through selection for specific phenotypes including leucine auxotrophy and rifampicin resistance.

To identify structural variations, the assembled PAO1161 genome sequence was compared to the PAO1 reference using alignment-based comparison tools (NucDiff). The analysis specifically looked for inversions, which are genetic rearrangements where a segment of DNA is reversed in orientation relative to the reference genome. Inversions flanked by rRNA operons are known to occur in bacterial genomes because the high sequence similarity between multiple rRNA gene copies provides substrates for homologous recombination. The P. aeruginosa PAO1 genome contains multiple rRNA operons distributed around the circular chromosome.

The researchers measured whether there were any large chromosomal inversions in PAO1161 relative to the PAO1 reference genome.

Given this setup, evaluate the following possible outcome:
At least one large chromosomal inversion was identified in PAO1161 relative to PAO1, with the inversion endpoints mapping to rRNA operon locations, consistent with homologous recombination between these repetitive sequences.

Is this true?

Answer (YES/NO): YES